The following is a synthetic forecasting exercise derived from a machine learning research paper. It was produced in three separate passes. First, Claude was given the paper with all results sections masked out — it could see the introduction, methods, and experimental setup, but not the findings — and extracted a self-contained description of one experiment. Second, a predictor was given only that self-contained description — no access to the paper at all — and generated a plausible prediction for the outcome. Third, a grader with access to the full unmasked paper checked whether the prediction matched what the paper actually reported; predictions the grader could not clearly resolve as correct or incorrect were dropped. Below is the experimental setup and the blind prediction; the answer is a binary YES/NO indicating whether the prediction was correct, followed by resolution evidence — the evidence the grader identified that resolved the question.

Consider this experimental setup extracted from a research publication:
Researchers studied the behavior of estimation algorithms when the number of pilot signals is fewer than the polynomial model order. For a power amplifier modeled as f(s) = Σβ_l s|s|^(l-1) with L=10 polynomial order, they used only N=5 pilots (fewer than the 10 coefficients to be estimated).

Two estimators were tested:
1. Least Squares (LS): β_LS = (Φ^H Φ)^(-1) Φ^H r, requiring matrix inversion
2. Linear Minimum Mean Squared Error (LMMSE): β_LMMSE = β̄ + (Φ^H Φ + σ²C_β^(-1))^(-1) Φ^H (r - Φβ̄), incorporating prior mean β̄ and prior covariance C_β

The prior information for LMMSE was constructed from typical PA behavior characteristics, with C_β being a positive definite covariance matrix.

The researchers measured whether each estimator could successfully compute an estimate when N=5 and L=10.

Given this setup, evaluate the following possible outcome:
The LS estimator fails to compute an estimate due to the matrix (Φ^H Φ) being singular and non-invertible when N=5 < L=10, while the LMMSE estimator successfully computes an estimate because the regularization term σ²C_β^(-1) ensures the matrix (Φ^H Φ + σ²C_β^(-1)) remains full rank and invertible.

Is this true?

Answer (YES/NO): YES